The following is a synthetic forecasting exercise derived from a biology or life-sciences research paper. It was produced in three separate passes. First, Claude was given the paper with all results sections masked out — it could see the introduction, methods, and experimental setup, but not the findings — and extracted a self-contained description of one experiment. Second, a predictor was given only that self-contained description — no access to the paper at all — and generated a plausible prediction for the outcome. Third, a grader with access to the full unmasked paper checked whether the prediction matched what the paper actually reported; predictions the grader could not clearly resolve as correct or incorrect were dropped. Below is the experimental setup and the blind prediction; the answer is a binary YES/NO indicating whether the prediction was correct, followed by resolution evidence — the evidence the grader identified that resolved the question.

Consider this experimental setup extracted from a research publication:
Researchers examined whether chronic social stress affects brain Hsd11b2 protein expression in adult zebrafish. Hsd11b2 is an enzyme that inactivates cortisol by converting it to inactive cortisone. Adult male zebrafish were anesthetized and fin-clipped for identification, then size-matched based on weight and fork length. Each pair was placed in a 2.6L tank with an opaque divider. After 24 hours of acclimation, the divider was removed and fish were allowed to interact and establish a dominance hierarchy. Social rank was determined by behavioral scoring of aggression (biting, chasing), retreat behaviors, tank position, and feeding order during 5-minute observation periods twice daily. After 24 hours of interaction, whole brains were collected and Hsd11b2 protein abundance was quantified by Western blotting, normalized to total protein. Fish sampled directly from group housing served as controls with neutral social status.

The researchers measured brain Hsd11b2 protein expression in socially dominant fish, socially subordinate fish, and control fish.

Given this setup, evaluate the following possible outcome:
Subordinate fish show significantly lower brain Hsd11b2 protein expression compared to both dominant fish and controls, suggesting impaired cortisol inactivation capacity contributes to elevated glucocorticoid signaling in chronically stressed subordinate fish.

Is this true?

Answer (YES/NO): NO